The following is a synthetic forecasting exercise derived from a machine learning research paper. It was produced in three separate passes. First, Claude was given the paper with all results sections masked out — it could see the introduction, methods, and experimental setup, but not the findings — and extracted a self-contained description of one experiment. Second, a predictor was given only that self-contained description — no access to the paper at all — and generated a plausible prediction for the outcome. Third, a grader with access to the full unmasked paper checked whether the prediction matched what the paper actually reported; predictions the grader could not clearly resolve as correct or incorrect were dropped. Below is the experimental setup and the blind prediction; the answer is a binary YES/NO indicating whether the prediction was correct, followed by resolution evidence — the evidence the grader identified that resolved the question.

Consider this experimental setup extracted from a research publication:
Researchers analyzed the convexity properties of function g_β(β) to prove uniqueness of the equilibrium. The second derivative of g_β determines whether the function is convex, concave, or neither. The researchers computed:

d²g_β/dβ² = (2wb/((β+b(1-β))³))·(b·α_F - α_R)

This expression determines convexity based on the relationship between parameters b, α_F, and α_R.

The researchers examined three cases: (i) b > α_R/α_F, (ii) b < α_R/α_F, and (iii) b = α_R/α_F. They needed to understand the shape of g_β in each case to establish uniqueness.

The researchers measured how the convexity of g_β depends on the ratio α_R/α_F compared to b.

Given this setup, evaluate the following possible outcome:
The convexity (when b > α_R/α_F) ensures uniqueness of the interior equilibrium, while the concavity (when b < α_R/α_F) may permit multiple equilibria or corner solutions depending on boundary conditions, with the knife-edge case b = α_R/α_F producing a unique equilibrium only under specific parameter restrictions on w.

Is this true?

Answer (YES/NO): NO